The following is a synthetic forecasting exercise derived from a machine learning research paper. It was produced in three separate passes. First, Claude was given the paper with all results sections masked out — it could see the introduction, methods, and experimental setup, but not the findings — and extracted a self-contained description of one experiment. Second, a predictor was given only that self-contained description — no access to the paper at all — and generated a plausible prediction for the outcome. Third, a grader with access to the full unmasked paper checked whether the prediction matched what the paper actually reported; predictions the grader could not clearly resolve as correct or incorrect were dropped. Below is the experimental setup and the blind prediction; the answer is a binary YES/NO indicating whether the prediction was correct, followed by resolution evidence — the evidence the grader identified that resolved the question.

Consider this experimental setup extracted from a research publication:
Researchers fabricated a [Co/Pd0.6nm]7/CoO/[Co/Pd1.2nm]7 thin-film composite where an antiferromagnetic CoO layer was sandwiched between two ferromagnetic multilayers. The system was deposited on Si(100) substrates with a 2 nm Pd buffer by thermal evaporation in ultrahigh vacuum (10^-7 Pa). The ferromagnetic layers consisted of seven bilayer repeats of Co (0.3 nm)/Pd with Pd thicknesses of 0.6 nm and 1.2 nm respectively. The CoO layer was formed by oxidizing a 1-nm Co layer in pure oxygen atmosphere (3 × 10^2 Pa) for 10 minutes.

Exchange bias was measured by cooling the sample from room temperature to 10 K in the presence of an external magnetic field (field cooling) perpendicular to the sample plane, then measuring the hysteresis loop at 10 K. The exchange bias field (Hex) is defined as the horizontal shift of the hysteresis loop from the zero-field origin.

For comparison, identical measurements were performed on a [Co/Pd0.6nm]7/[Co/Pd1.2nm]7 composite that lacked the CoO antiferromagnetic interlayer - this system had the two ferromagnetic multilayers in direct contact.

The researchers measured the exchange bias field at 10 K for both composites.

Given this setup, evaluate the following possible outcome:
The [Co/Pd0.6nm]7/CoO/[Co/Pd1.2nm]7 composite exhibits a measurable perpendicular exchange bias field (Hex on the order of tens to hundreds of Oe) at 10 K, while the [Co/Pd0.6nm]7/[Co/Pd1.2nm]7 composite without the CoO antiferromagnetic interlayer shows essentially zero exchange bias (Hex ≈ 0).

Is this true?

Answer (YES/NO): YES